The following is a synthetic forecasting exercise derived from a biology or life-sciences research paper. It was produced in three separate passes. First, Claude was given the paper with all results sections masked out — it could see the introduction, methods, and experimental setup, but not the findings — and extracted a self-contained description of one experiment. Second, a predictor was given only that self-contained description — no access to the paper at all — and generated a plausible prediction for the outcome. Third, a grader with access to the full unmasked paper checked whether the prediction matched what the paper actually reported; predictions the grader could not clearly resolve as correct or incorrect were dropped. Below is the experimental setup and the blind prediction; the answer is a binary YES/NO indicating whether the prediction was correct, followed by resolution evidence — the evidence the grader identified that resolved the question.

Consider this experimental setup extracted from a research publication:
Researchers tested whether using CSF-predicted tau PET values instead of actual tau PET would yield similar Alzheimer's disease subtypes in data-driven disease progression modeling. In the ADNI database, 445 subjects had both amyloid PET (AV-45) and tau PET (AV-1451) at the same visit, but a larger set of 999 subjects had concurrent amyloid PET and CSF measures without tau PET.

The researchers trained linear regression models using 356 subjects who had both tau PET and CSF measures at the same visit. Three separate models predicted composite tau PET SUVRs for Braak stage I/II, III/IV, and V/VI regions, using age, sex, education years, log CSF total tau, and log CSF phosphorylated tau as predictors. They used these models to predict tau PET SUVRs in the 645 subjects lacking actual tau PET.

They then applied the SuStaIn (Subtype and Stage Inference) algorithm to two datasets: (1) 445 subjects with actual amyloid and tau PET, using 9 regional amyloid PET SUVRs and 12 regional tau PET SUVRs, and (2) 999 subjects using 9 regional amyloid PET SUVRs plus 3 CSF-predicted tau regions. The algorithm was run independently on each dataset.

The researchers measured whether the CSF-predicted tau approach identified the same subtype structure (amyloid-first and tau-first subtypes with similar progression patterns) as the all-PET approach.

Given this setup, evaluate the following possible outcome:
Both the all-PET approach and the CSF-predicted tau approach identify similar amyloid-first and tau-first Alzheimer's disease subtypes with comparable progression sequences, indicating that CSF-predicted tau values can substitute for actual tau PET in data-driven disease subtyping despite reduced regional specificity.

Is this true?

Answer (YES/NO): NO